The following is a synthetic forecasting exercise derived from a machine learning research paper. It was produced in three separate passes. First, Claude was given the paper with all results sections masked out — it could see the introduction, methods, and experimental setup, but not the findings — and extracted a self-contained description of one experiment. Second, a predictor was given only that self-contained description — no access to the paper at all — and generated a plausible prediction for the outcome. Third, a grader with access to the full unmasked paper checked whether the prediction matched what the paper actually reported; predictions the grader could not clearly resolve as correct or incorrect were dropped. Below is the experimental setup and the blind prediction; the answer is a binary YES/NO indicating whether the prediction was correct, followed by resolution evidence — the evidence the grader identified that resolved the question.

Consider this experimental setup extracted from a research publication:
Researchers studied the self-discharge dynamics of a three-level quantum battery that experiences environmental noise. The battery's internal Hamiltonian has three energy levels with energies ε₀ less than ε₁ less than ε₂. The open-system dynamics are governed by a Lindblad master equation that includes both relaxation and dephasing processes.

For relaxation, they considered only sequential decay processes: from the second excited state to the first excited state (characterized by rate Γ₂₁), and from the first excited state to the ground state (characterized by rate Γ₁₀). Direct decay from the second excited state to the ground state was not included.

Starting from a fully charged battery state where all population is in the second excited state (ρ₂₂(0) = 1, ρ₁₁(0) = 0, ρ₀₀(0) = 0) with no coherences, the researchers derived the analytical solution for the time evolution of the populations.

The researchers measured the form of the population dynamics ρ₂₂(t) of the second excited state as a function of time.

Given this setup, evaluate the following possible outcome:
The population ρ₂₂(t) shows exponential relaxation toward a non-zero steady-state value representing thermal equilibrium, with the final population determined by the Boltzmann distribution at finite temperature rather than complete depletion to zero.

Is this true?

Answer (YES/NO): NO